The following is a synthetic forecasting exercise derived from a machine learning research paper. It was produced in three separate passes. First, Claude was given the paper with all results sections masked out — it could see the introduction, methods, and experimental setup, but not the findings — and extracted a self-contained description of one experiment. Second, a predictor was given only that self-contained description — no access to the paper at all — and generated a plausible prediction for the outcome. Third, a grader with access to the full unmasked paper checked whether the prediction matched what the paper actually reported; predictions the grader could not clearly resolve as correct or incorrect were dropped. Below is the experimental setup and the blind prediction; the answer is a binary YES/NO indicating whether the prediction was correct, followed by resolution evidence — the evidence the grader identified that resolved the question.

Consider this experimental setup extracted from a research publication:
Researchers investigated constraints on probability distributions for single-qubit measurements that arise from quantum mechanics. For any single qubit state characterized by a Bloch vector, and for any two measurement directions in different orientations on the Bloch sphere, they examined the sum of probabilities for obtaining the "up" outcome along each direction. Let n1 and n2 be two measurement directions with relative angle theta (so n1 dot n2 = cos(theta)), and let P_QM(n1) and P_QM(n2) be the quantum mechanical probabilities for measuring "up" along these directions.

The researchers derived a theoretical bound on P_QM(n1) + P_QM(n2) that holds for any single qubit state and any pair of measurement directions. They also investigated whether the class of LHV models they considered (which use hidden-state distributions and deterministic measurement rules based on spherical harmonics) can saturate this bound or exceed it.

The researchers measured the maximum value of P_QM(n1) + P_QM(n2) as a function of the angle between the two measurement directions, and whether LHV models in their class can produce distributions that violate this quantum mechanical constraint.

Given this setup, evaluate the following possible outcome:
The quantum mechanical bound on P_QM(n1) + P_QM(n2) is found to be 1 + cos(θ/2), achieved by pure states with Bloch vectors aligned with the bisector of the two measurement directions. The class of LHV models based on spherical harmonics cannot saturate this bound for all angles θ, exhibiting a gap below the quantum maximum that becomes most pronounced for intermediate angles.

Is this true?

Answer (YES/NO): NO